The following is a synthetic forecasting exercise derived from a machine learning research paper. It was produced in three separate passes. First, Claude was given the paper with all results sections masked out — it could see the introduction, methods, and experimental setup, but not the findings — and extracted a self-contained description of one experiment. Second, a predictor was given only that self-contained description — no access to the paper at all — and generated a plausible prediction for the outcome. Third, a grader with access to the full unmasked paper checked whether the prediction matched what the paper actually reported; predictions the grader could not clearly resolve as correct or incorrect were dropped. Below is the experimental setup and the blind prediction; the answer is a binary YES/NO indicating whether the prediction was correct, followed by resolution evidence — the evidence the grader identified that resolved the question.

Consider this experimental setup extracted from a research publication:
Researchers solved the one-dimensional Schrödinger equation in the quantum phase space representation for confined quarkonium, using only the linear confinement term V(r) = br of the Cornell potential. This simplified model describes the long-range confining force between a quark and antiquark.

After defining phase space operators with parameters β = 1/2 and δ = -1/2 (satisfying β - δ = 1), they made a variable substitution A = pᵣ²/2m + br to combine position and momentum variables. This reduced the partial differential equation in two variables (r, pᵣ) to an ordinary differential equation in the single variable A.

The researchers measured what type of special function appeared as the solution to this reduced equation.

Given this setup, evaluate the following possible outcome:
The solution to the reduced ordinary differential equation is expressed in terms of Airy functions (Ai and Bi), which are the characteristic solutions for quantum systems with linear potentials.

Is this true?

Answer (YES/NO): YES